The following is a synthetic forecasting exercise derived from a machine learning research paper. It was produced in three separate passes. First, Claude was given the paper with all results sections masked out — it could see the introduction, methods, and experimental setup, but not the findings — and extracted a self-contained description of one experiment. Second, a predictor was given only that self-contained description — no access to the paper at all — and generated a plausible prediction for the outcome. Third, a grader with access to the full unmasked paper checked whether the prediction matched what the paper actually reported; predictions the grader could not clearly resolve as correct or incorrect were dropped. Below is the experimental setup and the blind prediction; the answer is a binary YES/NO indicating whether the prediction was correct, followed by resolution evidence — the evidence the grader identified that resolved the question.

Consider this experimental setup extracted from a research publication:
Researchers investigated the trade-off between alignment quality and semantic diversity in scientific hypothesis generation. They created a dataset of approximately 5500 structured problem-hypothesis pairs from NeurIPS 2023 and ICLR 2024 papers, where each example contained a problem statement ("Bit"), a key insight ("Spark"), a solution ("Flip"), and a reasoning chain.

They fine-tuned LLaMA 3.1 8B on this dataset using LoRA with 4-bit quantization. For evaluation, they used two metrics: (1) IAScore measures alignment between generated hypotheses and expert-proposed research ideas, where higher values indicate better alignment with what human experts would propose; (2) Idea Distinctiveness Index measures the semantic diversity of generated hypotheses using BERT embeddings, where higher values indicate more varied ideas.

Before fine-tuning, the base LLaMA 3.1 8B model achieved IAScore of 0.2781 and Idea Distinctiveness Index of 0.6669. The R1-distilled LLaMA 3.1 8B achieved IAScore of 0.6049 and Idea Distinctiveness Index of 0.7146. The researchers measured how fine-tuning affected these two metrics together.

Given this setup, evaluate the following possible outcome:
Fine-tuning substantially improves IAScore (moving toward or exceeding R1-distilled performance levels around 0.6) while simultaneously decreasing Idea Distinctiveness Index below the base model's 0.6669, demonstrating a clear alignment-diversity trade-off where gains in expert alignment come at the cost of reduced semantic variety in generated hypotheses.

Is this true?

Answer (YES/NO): YES